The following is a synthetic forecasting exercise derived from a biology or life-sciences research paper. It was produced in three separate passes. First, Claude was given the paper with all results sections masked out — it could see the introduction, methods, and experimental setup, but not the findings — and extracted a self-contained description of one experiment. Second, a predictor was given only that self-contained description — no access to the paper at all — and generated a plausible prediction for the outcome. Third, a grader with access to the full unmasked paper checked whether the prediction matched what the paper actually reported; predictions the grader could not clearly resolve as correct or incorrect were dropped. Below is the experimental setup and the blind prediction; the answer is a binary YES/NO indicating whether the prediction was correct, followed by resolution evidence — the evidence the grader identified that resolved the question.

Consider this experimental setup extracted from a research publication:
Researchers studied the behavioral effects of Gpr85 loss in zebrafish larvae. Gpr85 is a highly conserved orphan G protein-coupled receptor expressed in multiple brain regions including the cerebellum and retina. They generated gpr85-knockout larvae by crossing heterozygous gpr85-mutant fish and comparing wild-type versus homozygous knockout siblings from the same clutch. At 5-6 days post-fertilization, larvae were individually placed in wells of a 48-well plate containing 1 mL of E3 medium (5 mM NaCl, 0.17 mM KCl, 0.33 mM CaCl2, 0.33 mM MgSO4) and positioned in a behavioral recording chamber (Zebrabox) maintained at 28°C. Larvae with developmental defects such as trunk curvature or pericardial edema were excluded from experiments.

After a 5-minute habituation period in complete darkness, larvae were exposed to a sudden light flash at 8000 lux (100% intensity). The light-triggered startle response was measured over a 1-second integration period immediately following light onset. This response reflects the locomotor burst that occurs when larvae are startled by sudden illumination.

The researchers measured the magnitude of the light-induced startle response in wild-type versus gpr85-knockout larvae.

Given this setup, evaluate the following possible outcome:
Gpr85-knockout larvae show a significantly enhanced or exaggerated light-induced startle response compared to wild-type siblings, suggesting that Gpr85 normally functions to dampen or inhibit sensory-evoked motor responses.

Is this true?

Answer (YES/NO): YES